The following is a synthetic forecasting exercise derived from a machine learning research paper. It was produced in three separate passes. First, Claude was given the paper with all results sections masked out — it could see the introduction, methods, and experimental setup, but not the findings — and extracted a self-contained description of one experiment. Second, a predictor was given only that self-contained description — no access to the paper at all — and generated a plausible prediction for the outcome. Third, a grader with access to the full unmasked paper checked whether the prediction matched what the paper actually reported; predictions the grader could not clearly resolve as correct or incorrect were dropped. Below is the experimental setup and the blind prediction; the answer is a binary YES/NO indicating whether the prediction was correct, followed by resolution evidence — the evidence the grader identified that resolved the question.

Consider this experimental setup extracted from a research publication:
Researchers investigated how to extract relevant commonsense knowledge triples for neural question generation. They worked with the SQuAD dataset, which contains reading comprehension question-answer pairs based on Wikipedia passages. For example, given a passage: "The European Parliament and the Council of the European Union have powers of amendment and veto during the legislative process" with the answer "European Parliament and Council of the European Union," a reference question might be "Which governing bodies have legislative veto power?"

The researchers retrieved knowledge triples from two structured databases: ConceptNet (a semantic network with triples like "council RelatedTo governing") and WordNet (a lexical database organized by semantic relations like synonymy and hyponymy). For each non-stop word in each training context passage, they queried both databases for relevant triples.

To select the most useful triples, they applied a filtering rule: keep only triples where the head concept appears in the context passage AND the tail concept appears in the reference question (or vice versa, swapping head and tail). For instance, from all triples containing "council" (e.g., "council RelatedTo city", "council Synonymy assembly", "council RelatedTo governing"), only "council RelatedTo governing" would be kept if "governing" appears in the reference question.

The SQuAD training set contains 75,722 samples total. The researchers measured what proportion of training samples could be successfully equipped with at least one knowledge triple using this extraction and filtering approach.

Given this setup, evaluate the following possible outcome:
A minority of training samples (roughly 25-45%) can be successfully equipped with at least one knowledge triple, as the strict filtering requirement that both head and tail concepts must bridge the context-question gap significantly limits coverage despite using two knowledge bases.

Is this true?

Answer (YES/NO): NO